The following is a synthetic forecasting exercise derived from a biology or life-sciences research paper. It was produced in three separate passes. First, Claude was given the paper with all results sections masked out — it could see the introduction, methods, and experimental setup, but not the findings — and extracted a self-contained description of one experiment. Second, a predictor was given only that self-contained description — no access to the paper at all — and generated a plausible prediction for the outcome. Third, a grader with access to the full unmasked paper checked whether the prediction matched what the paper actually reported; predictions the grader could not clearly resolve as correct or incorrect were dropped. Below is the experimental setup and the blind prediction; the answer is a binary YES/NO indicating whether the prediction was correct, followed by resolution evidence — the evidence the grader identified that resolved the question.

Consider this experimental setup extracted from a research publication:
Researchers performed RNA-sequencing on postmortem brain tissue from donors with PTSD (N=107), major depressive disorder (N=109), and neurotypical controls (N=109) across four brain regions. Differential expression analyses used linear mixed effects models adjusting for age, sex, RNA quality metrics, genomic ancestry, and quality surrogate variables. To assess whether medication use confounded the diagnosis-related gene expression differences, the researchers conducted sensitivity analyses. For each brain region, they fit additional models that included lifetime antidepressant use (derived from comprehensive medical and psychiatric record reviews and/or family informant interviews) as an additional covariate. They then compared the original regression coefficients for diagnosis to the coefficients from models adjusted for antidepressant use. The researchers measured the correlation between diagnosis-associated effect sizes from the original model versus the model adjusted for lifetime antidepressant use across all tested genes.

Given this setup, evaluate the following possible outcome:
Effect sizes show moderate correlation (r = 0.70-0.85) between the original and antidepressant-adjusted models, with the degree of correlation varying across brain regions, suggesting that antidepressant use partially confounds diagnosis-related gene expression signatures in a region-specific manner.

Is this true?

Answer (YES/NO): NO